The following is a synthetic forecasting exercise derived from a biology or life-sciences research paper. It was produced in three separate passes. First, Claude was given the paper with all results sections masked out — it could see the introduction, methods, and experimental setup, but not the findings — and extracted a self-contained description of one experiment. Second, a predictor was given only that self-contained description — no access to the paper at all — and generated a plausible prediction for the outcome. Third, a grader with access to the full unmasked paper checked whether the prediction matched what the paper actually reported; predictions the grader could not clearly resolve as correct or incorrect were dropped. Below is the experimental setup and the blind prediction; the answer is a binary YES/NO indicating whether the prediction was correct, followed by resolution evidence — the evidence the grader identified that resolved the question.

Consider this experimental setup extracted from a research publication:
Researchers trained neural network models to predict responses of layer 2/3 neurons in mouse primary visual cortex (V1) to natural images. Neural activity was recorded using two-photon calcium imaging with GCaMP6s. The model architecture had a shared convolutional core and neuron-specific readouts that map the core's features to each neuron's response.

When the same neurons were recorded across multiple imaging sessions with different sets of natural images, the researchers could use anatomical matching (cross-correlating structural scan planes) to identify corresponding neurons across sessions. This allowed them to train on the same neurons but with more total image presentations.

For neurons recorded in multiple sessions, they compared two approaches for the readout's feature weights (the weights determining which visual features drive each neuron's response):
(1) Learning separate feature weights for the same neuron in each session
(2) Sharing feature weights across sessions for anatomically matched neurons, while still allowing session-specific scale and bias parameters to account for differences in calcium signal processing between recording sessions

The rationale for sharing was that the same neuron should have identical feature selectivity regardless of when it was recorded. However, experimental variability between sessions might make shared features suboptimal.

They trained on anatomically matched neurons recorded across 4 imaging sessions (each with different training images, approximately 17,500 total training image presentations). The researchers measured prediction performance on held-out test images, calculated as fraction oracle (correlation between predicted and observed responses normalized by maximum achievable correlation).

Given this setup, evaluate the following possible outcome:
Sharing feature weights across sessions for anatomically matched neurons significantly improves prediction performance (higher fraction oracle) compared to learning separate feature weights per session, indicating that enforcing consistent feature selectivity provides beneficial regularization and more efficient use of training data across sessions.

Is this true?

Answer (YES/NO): NO